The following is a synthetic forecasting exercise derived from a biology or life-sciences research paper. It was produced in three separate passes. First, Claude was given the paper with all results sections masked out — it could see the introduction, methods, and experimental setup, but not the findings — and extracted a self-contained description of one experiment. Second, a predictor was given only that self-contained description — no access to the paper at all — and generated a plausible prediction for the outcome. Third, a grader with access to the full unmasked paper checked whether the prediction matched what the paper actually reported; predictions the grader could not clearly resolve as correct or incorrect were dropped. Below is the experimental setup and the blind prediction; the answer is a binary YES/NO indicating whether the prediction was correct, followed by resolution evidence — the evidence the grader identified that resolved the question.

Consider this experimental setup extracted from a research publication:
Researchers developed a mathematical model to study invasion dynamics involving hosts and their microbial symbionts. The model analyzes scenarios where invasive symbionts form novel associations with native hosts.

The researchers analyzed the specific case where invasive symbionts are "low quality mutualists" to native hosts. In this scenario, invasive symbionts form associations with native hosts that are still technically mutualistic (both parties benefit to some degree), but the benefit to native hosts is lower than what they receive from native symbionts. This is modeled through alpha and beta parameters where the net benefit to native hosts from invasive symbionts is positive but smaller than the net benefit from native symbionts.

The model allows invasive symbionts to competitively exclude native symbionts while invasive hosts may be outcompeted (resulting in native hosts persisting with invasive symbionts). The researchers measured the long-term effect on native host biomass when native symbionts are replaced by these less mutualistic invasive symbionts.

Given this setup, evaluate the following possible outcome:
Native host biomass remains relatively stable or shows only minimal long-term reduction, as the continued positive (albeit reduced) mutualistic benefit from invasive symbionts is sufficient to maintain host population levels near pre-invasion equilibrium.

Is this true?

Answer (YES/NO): NO